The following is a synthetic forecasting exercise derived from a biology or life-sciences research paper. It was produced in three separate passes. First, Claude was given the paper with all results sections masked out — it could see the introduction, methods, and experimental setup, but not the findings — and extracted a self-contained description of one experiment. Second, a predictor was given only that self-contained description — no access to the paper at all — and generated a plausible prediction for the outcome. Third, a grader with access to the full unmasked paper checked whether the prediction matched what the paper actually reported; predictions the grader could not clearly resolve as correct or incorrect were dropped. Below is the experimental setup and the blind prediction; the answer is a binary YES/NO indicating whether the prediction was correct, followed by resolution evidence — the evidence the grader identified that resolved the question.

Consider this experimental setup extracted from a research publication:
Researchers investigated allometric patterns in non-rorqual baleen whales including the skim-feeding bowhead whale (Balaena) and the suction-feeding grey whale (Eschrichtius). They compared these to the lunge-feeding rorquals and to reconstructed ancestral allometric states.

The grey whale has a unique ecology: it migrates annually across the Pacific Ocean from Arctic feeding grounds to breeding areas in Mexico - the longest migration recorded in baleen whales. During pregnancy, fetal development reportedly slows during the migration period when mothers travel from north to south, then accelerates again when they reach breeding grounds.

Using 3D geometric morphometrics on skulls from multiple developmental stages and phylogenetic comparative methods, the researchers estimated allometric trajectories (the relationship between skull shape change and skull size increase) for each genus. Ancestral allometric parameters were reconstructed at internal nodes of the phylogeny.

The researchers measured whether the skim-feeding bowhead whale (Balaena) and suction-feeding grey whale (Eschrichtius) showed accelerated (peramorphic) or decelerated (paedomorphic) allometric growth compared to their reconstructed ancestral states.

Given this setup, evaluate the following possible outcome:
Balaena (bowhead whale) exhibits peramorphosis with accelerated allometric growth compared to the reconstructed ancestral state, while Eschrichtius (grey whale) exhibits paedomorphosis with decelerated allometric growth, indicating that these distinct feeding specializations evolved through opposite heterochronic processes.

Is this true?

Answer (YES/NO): NO